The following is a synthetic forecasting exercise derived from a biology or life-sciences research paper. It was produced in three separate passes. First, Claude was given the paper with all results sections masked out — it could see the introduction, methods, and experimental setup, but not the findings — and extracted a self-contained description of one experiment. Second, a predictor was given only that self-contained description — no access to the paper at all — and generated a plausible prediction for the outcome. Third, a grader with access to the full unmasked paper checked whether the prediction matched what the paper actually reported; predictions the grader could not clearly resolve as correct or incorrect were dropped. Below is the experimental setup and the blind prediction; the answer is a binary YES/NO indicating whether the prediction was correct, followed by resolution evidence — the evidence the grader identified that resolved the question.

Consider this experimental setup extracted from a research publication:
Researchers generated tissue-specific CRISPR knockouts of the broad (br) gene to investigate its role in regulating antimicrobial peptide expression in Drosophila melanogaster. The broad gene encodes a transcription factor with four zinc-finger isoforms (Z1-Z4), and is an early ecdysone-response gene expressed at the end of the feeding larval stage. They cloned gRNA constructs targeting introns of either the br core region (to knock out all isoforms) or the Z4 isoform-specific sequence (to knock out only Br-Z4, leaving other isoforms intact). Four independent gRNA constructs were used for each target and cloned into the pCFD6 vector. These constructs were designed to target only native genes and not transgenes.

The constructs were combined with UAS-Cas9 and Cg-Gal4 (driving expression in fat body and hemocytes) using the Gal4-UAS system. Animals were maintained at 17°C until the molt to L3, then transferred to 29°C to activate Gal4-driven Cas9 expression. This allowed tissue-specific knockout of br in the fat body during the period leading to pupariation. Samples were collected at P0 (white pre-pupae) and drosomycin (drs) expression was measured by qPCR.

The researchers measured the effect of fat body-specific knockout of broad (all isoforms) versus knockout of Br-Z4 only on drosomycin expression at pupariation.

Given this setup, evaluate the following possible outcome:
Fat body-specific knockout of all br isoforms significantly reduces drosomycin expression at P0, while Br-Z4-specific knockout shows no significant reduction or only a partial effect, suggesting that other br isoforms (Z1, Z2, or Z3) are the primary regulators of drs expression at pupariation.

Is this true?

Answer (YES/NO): NO